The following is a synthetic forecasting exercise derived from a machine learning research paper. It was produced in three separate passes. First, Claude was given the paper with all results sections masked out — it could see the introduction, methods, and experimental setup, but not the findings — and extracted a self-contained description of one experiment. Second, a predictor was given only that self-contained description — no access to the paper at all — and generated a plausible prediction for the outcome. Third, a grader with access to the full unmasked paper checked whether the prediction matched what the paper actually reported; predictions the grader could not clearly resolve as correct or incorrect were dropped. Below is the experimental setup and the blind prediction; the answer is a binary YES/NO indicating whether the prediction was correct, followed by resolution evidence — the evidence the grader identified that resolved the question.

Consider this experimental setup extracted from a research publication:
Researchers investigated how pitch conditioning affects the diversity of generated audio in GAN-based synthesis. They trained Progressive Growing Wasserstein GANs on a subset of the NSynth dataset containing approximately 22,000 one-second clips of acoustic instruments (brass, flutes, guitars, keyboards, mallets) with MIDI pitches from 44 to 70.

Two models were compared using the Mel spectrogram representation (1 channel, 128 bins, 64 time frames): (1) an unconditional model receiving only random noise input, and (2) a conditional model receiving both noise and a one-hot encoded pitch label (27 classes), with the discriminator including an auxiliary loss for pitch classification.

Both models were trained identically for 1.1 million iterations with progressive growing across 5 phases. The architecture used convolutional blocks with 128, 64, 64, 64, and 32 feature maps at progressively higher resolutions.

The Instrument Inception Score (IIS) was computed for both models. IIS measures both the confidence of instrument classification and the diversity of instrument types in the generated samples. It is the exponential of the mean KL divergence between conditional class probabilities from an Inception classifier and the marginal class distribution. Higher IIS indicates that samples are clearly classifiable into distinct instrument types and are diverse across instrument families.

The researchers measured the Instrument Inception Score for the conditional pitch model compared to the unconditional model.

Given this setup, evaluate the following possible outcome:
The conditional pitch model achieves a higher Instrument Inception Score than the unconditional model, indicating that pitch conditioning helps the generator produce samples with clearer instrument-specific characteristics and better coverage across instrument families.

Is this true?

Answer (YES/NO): NO